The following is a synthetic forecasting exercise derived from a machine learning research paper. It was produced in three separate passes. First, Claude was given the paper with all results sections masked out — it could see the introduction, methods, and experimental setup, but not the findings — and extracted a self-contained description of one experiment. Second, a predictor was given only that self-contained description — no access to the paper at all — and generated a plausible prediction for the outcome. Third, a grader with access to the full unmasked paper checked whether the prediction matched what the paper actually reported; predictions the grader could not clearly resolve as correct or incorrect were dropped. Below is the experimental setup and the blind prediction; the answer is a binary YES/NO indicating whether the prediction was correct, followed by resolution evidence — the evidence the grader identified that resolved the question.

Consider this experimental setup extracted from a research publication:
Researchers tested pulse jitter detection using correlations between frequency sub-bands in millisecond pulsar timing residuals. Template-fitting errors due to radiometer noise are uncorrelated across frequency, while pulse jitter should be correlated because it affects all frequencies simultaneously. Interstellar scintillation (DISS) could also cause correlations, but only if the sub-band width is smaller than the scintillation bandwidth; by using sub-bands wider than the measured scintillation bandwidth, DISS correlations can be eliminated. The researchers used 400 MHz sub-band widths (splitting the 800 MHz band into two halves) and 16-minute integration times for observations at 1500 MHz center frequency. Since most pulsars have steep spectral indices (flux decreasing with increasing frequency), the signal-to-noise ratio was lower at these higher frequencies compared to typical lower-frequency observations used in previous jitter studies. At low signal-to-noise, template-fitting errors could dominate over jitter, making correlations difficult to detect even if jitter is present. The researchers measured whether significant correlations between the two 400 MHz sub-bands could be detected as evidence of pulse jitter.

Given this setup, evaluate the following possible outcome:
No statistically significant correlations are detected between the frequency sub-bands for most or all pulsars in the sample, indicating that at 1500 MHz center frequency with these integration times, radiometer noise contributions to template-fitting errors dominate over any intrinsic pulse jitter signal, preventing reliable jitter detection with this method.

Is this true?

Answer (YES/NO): YES